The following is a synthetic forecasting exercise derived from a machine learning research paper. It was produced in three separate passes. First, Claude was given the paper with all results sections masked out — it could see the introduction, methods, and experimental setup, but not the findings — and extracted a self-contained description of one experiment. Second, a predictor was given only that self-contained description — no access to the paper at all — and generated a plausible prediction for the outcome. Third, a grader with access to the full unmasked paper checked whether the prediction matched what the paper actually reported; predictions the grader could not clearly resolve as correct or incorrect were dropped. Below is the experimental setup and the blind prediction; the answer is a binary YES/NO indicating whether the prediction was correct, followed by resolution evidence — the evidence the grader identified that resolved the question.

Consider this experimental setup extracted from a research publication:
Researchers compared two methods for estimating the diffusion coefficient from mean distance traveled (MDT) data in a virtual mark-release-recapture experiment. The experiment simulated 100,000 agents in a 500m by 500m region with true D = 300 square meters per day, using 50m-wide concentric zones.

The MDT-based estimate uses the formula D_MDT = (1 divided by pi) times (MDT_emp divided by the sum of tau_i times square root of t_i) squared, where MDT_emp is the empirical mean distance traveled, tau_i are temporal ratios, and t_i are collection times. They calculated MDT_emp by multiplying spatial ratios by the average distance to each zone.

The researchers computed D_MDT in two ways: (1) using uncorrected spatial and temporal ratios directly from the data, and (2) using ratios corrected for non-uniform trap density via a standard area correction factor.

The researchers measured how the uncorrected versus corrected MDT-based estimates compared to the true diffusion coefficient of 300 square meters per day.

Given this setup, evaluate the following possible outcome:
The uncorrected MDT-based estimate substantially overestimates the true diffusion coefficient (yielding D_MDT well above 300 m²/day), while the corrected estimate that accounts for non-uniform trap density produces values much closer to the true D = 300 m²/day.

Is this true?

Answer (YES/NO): NO